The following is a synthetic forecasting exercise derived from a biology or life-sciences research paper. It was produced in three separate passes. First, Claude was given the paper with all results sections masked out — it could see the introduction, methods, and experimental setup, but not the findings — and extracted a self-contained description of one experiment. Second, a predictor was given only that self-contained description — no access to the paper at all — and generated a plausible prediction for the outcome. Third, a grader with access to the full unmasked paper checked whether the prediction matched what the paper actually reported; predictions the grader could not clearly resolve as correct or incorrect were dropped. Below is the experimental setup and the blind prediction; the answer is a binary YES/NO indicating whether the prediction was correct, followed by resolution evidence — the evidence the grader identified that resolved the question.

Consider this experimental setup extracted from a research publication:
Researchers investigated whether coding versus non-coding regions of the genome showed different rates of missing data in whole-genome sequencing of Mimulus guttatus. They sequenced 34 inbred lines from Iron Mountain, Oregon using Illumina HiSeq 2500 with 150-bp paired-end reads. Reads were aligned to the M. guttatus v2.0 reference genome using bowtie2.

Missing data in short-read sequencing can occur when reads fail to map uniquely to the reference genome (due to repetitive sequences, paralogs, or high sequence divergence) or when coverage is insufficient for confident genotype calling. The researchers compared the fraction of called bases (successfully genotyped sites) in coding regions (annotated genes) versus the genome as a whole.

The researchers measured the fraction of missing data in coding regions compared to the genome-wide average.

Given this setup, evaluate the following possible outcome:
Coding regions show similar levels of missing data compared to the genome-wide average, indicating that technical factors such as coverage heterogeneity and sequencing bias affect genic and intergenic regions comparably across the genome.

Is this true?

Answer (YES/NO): NO